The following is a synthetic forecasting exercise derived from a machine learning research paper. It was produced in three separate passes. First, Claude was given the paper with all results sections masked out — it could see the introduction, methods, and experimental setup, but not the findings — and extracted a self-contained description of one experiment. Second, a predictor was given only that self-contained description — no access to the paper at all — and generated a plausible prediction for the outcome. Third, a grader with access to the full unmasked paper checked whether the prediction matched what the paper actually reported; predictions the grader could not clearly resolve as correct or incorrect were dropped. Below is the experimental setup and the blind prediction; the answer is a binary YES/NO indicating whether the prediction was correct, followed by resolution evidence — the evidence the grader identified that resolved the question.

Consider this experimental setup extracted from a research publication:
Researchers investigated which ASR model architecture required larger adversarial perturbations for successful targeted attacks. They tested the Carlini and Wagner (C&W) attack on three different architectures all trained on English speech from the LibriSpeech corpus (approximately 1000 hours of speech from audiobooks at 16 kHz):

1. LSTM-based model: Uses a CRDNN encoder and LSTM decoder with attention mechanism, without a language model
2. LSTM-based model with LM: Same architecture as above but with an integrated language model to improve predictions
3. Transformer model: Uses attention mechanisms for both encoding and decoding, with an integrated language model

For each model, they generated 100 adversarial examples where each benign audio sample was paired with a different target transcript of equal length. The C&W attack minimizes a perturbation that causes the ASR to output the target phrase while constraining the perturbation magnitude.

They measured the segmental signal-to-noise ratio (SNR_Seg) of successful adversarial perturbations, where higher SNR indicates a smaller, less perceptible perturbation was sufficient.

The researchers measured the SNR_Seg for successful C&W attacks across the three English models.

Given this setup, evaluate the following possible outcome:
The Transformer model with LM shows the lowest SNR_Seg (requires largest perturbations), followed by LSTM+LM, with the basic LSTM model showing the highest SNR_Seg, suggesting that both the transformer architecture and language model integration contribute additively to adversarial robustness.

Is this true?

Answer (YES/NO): NO